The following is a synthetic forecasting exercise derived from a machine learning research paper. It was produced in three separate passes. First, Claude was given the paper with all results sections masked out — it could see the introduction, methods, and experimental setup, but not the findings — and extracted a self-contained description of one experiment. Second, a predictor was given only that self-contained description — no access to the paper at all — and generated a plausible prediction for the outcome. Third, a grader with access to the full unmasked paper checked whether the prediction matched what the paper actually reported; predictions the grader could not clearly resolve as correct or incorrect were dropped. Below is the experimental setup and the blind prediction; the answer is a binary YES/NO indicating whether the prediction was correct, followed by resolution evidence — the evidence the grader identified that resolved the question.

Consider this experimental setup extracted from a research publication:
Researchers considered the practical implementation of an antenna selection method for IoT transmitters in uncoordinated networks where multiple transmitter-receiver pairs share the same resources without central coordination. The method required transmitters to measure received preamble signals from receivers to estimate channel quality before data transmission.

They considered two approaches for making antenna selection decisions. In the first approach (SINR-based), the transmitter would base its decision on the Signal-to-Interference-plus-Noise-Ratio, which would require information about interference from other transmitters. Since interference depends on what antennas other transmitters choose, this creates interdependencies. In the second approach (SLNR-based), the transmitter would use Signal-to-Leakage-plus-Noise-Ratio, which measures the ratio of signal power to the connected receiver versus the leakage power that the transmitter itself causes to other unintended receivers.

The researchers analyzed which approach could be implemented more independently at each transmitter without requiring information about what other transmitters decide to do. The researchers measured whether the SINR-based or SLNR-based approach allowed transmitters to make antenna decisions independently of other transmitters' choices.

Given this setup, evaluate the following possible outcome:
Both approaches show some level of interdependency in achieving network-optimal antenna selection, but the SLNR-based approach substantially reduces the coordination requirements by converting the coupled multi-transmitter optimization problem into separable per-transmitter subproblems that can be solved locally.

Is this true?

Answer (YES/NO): NO